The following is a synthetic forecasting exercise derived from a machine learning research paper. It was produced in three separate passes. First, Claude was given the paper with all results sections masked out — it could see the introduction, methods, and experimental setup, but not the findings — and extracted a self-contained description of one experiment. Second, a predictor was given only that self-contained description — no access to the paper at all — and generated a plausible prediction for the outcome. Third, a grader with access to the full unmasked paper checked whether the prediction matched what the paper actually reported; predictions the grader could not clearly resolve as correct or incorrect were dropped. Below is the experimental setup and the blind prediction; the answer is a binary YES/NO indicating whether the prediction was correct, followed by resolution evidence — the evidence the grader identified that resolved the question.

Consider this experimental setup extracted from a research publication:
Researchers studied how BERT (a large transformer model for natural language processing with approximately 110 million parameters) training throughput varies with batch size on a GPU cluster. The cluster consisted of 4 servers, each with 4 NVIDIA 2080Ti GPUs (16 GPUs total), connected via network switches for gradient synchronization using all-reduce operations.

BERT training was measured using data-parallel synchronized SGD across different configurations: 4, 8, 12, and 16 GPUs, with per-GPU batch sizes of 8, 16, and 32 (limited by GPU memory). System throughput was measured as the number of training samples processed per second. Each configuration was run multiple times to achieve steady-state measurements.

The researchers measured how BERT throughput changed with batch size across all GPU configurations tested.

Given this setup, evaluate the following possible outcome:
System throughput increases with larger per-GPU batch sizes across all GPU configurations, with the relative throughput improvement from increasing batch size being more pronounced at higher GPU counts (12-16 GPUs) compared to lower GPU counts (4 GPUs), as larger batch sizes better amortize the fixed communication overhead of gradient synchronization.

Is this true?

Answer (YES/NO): NO